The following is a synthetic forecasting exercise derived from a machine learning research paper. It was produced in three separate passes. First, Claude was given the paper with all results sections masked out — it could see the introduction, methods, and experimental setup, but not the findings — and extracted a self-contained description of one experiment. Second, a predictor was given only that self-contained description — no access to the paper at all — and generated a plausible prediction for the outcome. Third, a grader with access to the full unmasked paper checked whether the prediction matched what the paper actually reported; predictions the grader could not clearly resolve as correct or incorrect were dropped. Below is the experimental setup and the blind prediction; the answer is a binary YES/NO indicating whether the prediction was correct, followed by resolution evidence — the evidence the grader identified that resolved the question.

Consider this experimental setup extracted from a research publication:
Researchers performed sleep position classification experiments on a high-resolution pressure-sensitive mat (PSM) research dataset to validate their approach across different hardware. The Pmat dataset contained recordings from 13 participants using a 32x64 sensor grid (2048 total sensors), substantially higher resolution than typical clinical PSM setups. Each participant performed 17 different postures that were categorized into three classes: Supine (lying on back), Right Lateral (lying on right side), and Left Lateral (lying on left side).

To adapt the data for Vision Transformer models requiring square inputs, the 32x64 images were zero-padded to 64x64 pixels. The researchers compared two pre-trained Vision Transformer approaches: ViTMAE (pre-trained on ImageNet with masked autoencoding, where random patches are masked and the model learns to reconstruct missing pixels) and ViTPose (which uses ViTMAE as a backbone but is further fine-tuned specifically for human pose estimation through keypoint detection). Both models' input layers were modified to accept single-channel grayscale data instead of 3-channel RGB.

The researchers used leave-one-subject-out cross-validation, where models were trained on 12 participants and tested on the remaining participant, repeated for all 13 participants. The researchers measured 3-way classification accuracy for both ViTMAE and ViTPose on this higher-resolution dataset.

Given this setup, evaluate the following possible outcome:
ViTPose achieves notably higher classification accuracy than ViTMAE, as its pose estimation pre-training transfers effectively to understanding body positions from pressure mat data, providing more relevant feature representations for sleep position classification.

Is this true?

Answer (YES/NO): NO